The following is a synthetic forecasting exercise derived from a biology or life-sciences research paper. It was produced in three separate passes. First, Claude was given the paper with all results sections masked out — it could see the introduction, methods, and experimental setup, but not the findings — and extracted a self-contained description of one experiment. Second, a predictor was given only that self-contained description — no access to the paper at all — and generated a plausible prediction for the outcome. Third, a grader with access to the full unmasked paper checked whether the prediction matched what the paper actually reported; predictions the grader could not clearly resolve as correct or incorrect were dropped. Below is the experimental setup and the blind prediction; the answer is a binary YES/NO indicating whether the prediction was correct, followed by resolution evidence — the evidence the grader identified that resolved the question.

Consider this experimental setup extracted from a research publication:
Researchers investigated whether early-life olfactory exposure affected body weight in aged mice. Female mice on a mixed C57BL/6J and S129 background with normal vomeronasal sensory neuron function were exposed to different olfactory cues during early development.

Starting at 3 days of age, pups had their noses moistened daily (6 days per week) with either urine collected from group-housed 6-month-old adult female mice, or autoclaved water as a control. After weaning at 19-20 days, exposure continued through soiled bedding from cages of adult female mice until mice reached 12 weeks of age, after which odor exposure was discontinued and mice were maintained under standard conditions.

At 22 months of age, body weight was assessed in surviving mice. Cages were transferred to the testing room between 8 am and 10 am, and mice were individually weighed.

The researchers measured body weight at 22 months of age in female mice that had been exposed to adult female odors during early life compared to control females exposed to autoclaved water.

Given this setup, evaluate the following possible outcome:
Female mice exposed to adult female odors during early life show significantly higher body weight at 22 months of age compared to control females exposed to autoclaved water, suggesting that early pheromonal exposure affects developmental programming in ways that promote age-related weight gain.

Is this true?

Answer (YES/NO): NO